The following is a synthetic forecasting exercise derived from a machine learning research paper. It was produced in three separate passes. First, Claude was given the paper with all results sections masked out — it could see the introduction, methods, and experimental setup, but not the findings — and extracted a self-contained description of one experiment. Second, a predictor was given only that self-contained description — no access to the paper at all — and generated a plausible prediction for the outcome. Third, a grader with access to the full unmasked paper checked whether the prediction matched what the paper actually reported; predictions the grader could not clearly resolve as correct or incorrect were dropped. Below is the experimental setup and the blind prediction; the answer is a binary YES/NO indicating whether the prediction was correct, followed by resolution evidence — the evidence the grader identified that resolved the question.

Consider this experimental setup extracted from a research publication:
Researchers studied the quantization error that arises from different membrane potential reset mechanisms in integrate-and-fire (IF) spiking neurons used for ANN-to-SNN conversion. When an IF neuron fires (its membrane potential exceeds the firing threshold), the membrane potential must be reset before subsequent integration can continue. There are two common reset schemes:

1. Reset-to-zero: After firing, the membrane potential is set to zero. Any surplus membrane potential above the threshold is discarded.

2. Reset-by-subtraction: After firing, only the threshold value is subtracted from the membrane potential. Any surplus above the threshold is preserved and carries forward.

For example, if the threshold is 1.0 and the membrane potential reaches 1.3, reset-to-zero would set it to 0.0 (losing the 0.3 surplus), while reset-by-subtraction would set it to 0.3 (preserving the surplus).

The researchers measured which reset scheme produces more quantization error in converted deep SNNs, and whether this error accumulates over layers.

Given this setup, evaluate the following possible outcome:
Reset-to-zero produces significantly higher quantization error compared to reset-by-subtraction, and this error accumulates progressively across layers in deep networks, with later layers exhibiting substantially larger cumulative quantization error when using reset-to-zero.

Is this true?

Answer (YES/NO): YES